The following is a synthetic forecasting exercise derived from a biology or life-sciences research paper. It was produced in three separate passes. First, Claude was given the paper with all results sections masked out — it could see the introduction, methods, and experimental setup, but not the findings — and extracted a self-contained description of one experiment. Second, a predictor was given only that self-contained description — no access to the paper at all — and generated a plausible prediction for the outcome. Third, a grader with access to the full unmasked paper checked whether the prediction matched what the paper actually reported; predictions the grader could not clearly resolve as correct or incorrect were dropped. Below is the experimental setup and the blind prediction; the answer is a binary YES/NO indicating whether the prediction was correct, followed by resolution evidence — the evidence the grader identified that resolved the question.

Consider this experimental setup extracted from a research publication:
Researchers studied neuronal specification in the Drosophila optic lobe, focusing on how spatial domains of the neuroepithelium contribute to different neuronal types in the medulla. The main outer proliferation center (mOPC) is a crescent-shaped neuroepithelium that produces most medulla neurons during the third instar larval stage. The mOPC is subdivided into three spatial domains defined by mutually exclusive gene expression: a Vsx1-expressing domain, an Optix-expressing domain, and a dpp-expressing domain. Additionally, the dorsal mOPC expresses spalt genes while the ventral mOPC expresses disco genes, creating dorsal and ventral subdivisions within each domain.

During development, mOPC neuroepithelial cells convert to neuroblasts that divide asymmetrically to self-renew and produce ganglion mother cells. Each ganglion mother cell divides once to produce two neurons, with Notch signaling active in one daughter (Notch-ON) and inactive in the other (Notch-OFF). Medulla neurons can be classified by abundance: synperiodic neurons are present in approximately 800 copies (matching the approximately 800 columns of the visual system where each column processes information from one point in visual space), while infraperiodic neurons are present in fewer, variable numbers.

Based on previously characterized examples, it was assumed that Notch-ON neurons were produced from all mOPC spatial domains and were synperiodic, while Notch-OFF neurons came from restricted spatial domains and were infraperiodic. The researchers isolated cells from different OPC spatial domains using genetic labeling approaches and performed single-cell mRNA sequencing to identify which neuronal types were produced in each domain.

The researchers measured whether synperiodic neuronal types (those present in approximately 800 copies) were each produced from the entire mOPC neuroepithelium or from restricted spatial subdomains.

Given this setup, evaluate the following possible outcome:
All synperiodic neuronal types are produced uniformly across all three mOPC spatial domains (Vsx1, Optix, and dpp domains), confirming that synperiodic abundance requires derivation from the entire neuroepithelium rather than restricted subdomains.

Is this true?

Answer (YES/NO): NO